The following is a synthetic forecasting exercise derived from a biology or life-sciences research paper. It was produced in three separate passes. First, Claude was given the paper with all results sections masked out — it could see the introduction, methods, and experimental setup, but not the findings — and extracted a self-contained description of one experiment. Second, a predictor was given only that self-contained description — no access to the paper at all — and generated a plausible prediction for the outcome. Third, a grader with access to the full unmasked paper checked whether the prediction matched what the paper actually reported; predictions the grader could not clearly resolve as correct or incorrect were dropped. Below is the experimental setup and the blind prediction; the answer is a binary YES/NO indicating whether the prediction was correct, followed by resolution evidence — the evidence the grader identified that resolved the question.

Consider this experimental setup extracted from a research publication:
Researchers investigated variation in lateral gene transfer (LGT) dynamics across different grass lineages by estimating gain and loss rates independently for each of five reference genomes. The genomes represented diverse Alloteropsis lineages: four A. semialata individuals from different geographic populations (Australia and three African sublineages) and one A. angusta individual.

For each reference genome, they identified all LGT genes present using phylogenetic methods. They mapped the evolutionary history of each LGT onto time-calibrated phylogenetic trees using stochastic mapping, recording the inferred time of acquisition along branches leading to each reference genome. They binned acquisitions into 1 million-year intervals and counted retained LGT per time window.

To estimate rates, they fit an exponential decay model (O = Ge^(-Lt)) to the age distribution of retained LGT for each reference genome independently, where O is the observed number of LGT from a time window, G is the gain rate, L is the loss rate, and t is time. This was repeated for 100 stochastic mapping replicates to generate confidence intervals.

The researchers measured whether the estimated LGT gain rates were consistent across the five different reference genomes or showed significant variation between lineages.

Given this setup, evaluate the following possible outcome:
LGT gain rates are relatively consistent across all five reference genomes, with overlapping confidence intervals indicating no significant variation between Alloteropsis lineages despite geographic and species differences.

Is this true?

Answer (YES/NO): NO